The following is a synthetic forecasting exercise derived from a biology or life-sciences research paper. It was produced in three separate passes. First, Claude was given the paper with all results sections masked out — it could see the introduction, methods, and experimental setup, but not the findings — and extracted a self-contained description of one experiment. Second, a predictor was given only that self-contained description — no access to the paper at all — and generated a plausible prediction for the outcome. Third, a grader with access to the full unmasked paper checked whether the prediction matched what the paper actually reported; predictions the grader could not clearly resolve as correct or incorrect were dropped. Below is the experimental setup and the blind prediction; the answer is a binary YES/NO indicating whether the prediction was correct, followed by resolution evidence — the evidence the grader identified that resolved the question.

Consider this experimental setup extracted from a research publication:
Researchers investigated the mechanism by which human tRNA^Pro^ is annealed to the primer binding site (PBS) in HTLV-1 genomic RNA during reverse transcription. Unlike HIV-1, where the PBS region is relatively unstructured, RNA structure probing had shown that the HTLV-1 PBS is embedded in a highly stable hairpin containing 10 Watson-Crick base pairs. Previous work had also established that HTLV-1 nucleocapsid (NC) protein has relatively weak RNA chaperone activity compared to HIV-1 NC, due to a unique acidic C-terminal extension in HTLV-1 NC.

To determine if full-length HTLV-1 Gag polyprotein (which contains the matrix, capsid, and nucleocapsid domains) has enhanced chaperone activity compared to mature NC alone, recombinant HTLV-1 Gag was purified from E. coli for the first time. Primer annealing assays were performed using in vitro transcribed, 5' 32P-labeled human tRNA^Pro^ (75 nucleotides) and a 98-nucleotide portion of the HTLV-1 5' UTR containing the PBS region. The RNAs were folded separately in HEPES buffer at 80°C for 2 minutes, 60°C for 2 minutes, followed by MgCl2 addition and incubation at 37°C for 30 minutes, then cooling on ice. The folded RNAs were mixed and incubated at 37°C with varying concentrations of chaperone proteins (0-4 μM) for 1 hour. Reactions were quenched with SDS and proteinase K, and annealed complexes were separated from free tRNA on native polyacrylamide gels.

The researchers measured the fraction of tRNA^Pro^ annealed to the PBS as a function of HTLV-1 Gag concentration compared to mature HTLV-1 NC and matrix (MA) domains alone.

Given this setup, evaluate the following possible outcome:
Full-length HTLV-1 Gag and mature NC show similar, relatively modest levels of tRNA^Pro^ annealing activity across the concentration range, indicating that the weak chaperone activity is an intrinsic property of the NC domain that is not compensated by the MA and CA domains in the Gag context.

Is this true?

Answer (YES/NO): NO